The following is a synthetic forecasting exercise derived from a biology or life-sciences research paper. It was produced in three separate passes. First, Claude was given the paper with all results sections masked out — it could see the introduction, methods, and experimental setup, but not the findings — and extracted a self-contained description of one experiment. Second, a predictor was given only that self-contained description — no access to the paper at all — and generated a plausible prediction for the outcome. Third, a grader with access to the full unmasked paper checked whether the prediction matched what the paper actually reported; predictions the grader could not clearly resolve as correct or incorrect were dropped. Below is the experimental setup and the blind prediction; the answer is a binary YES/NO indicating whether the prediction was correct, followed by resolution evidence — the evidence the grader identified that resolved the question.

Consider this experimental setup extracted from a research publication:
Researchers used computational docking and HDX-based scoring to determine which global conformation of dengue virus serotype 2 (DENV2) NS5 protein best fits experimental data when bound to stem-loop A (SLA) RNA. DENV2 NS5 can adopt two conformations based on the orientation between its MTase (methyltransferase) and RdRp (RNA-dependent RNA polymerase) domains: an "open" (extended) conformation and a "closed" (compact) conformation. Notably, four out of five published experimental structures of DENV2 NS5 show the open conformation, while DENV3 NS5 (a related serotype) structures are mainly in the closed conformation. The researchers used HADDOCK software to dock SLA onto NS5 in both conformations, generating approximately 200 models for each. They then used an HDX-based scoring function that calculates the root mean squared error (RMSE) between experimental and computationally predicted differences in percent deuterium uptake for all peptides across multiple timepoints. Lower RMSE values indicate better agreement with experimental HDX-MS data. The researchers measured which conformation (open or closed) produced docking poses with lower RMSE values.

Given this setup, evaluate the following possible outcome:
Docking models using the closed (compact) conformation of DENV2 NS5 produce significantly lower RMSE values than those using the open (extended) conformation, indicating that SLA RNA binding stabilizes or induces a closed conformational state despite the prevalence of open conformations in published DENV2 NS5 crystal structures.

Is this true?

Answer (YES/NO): YES